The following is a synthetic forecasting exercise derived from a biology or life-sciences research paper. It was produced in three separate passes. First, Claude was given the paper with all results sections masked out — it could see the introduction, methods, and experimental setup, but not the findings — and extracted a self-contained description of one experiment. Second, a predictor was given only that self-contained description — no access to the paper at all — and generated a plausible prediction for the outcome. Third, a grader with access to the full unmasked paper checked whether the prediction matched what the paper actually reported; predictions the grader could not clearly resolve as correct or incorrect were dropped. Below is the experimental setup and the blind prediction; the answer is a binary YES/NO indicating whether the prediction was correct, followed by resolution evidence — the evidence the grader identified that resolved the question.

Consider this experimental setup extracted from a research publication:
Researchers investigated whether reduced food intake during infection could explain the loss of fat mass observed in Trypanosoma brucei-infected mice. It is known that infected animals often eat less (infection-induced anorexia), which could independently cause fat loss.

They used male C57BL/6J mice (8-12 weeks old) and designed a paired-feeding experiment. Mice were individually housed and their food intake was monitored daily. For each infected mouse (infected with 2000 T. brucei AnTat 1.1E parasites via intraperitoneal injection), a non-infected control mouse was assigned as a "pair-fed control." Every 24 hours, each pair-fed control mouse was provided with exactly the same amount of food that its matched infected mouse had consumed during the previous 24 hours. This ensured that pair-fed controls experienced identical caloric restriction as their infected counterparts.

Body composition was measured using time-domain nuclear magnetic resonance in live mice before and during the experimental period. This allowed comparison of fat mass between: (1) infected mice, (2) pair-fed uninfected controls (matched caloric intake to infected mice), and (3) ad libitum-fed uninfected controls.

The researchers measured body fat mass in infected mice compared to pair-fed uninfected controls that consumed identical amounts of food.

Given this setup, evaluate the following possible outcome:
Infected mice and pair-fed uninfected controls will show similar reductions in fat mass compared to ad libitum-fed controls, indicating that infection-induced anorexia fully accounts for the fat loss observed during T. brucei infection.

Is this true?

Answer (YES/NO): NO